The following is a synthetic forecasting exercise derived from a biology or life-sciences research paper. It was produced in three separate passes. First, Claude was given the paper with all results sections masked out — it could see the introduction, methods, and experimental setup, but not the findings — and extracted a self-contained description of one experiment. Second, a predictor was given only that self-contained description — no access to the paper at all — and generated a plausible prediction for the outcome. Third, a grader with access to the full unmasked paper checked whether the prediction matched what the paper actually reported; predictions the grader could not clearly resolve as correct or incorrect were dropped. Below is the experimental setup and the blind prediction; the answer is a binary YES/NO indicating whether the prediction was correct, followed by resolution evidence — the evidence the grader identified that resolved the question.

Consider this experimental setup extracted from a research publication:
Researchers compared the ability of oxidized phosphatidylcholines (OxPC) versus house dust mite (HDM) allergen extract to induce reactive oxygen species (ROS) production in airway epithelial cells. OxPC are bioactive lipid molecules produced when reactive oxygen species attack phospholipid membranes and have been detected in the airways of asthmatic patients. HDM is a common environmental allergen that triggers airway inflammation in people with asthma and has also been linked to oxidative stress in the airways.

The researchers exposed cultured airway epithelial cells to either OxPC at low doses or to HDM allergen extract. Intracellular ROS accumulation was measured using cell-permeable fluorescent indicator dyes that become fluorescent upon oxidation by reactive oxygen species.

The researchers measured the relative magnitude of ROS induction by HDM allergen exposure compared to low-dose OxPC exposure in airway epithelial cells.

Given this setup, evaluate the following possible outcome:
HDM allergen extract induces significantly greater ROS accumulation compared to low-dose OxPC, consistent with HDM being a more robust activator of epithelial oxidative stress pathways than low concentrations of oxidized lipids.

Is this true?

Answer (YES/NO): NO